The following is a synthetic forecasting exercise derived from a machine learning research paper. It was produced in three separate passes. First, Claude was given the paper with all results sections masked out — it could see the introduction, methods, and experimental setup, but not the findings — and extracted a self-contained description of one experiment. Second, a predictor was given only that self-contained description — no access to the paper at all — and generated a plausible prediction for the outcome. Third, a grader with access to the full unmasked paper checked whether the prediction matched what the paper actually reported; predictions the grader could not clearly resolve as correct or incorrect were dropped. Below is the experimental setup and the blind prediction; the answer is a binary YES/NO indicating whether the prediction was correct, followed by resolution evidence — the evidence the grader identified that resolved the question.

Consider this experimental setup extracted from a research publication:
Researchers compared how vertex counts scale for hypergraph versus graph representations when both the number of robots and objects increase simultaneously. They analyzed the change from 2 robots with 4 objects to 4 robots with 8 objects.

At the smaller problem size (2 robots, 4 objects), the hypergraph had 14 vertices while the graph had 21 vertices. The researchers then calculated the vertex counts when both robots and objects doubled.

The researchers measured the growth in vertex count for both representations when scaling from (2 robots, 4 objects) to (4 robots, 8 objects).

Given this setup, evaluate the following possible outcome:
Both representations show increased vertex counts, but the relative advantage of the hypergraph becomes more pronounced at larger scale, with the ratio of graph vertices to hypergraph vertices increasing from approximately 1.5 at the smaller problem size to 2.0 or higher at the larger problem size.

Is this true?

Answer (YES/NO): YES